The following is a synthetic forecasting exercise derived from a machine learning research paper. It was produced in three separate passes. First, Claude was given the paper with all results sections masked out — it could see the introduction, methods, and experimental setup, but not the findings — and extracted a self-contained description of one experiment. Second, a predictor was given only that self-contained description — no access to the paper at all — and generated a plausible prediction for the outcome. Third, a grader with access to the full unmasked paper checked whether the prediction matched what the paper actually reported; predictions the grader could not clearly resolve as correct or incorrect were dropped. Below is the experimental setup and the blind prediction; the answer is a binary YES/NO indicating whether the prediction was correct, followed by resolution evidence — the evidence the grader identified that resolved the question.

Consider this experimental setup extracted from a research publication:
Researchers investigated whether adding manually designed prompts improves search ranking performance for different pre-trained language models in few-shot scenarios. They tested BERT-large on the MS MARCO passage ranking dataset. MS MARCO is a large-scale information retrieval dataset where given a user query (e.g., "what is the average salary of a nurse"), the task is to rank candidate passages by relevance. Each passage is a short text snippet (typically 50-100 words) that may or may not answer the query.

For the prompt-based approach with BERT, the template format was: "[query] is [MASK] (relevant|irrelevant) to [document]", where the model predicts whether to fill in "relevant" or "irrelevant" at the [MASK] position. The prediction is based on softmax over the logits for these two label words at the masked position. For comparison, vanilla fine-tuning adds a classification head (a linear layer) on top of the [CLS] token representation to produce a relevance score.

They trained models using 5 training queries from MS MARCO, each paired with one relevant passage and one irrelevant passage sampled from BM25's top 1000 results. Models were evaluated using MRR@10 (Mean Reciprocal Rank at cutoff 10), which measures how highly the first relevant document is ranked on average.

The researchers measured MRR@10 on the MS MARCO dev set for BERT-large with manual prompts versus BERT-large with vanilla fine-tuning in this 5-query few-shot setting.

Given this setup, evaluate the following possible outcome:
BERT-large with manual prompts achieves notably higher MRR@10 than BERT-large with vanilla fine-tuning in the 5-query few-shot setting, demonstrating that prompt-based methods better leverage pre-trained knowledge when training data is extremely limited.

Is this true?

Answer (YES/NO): NO